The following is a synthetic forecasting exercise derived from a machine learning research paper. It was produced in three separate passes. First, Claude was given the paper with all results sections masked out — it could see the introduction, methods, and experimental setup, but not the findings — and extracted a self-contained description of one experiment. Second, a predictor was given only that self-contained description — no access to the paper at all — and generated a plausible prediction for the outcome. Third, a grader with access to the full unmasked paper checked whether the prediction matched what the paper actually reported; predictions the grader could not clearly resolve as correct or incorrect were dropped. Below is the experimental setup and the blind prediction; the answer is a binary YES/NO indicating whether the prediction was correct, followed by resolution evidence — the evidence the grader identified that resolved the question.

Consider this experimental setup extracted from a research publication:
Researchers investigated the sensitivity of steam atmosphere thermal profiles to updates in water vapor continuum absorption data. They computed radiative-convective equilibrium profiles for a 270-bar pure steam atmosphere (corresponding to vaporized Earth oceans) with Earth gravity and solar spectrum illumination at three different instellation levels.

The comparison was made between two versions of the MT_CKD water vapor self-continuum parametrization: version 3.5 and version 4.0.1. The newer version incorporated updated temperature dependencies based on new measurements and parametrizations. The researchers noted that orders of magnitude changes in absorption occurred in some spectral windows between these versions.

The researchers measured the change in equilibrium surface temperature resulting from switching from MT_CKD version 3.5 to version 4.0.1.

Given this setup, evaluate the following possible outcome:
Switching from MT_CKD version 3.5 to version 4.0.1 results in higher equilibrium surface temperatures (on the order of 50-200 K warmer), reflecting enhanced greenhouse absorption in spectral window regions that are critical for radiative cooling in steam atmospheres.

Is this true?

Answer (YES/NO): NO